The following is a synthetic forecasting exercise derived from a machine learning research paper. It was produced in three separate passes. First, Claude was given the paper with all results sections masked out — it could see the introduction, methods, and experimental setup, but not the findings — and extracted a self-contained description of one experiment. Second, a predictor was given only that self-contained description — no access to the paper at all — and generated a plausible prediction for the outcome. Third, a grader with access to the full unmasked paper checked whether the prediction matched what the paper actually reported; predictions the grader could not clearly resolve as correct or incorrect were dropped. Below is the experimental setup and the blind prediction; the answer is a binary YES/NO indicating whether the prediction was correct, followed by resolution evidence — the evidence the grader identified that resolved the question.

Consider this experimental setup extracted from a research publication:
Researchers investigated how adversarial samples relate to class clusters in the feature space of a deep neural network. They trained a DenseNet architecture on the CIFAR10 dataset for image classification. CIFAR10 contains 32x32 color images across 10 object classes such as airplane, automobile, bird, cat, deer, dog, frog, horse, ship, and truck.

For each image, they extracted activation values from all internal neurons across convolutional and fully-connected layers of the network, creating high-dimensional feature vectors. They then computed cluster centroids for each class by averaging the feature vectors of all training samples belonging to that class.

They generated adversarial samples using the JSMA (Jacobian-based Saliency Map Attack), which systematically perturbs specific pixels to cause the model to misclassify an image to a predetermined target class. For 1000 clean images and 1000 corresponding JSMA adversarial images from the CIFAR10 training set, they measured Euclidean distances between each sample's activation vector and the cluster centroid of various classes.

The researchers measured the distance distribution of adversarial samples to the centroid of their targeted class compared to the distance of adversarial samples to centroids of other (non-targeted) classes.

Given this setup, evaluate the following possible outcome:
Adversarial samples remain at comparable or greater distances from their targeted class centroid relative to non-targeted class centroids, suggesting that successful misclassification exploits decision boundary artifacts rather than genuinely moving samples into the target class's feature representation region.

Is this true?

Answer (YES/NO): NO